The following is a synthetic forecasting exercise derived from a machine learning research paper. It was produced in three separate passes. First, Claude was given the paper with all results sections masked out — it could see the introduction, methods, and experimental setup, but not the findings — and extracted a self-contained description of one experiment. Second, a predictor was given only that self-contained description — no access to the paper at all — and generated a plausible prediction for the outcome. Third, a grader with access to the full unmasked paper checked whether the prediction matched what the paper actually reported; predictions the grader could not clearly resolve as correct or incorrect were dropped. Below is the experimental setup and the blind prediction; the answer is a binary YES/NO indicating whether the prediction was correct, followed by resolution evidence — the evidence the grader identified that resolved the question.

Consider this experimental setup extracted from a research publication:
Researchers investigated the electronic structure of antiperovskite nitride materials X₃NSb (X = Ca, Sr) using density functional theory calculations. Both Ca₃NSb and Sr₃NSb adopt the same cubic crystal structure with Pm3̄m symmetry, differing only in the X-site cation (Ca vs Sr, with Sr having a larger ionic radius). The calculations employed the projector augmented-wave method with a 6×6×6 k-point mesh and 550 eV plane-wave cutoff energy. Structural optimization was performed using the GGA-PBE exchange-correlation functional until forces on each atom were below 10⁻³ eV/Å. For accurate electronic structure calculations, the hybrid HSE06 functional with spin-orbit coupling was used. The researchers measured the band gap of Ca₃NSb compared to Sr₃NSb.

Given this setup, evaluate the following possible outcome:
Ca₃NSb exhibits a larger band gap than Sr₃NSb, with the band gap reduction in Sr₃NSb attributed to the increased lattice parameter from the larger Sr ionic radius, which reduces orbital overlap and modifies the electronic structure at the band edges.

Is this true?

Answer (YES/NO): NO